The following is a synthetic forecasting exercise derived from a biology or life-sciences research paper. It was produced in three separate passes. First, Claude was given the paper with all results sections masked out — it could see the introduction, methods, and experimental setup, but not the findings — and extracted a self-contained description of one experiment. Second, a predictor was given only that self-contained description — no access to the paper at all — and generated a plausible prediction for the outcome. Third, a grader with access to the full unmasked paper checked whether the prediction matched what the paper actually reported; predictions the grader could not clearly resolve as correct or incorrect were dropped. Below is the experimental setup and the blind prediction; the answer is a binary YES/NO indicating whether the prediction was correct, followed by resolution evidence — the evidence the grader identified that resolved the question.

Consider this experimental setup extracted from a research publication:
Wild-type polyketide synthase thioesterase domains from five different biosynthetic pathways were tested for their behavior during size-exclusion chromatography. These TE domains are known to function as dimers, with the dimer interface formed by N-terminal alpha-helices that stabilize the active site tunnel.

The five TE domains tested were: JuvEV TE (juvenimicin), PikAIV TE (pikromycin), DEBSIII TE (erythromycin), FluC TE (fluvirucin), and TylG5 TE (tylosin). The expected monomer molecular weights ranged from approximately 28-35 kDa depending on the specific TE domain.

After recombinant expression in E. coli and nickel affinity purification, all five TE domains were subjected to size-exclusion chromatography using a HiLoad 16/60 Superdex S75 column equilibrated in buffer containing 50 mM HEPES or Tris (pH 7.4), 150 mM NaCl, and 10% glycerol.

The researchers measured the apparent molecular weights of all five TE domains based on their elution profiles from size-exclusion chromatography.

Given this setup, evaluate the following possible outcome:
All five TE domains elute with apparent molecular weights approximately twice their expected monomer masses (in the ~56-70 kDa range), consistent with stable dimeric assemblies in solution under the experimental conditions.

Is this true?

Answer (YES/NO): YES